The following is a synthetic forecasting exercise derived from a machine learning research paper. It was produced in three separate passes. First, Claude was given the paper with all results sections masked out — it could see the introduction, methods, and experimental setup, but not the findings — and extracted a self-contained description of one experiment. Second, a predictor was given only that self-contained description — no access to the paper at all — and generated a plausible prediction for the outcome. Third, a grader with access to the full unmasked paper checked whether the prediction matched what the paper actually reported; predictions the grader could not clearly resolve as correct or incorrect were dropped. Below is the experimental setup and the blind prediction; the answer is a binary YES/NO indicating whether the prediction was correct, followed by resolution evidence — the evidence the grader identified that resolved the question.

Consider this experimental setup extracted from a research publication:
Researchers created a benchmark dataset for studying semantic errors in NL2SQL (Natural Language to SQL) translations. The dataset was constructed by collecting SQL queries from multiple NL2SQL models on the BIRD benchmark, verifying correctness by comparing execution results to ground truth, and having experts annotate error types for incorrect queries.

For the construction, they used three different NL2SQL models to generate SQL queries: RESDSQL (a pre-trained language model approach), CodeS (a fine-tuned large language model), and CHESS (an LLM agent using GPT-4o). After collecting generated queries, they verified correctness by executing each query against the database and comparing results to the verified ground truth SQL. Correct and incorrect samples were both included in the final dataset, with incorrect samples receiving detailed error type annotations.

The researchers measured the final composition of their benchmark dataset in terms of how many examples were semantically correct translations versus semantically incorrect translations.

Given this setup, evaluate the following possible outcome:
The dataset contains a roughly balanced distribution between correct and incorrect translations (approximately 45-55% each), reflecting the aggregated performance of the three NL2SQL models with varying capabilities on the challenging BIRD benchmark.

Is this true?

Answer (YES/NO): YES